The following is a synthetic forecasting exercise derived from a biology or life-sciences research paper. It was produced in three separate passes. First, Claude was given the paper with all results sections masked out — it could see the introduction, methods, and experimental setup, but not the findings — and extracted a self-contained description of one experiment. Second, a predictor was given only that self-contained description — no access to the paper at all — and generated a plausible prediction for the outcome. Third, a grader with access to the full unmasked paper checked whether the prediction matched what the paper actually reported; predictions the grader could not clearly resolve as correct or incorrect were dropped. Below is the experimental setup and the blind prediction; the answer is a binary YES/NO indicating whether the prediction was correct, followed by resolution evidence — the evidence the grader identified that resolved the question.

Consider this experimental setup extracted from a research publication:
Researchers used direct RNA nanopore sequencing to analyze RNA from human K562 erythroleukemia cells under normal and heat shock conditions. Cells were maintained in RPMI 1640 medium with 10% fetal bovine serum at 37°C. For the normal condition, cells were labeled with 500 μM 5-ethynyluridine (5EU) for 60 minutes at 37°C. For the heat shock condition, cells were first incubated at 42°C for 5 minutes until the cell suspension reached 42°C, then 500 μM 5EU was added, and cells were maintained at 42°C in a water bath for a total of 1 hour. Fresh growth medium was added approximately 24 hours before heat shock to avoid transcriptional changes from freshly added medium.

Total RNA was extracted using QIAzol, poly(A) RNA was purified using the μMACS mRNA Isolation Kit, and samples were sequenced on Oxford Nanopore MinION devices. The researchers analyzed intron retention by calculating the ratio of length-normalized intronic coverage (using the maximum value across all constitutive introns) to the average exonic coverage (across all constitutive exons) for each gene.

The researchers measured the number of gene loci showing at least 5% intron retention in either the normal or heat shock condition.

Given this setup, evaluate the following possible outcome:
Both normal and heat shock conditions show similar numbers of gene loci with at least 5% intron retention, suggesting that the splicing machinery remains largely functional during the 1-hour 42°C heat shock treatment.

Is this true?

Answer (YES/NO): NO